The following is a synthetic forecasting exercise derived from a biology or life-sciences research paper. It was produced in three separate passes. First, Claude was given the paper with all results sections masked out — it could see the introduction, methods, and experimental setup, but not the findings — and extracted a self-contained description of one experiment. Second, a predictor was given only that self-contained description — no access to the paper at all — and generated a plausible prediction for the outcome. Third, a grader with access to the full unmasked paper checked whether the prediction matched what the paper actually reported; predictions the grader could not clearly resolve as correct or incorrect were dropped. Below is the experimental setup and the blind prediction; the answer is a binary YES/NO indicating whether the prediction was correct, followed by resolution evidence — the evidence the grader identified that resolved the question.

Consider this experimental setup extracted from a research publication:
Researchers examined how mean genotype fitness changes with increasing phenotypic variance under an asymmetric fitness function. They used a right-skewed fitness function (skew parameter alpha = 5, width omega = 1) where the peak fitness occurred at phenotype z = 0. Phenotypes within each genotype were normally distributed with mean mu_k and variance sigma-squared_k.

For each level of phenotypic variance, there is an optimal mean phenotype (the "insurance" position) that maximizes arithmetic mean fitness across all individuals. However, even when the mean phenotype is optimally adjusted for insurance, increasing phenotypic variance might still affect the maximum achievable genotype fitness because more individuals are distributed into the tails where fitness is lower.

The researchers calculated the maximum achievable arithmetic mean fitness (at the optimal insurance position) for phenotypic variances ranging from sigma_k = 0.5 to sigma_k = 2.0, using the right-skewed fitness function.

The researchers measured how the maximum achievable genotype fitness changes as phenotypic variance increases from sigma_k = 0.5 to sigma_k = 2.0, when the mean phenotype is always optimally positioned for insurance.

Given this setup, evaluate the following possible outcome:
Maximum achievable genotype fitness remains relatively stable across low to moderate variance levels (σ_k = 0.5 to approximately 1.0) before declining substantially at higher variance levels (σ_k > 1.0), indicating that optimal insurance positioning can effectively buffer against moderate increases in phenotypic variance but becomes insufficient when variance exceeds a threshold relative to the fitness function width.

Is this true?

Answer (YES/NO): NO